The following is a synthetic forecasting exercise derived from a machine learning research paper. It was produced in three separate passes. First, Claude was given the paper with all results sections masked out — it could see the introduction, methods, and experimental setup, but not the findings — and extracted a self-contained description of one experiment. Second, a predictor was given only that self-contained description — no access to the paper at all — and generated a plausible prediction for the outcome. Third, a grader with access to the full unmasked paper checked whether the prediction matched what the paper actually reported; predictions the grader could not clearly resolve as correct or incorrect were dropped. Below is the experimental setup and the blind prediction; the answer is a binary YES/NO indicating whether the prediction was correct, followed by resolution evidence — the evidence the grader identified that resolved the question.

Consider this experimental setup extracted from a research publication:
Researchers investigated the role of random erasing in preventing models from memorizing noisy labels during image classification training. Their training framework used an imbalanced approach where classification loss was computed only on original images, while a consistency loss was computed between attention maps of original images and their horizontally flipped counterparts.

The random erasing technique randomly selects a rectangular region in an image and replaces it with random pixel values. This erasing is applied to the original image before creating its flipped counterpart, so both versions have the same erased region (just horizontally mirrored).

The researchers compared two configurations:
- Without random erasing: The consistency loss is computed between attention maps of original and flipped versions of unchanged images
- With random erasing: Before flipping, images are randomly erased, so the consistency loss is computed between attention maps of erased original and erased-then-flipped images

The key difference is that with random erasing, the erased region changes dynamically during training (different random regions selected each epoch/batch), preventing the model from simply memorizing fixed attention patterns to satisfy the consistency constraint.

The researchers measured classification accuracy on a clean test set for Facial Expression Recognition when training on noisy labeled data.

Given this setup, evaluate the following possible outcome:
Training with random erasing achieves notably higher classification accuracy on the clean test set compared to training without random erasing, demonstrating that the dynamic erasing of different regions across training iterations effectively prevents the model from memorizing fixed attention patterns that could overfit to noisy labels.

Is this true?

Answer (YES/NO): YES